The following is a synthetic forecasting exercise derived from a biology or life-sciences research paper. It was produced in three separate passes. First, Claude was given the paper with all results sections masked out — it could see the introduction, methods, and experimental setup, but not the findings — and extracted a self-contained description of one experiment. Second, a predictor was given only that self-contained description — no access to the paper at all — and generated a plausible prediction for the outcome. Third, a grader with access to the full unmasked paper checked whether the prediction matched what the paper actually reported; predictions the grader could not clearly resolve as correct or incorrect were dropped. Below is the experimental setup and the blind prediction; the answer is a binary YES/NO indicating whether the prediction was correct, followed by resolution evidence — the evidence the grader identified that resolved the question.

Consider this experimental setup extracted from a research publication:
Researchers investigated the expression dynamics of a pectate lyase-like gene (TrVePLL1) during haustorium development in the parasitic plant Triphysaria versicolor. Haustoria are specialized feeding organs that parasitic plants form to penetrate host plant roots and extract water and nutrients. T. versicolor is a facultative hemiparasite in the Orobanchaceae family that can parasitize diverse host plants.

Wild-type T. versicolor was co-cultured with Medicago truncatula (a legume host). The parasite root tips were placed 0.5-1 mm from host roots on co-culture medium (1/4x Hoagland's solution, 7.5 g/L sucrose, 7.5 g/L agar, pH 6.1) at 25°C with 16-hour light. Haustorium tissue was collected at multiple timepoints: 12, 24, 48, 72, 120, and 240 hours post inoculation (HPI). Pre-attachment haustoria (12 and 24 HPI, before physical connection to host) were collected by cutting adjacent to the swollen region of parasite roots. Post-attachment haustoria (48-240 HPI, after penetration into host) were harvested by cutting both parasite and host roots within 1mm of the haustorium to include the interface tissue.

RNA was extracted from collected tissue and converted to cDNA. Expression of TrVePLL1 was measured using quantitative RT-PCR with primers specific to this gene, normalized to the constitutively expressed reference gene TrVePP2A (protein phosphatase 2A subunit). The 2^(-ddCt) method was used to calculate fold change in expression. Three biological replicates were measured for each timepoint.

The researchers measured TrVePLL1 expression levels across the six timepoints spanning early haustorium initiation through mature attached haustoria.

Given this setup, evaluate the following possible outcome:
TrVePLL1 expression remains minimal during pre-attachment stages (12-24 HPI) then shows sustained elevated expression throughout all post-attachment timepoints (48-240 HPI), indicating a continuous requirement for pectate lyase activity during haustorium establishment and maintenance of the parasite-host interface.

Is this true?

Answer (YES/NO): NO